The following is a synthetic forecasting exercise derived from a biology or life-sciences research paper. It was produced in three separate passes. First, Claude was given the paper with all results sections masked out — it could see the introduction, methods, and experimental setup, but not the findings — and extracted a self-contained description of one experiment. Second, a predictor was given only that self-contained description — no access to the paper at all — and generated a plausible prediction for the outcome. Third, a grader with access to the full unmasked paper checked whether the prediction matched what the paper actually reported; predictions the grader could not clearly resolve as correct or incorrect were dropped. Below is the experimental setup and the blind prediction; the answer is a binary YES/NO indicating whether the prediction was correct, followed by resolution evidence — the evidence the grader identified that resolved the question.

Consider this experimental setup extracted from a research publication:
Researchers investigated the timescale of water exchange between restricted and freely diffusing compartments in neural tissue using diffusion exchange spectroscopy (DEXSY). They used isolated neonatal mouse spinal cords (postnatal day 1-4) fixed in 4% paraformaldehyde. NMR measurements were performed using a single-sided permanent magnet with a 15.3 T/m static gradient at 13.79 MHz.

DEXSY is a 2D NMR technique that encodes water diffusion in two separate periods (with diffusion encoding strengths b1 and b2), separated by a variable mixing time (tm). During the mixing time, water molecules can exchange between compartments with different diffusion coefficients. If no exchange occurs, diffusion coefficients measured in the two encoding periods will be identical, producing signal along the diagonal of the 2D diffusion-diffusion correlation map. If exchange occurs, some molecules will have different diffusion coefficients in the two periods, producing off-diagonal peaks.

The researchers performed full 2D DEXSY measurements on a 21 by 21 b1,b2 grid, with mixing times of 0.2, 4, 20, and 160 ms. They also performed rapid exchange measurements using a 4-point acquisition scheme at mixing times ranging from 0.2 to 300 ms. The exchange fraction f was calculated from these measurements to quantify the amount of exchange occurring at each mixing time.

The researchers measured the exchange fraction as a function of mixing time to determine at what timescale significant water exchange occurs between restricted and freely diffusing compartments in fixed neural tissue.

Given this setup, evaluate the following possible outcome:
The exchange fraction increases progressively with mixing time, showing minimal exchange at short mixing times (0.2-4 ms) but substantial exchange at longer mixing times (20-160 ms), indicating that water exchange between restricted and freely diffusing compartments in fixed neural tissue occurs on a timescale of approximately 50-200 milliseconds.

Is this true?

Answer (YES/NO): NO